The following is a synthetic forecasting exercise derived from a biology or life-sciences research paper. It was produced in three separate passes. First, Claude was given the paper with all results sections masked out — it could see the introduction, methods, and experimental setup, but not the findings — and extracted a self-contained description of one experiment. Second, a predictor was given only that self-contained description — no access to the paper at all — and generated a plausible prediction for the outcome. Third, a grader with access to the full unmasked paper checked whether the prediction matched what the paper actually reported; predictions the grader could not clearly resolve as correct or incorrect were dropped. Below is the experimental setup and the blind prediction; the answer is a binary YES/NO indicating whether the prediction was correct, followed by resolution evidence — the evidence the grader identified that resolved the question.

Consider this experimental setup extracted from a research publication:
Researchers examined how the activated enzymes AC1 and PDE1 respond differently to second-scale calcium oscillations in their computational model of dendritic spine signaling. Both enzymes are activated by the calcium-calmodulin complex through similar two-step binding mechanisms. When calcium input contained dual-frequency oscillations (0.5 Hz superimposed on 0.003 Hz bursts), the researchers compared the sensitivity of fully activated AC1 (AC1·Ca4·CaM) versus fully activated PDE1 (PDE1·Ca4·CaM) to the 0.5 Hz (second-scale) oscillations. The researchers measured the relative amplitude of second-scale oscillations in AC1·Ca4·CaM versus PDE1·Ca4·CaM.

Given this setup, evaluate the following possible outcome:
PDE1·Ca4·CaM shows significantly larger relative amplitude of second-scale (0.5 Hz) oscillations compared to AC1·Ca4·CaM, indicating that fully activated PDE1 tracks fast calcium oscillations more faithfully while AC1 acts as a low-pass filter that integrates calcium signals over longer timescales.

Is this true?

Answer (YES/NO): YES